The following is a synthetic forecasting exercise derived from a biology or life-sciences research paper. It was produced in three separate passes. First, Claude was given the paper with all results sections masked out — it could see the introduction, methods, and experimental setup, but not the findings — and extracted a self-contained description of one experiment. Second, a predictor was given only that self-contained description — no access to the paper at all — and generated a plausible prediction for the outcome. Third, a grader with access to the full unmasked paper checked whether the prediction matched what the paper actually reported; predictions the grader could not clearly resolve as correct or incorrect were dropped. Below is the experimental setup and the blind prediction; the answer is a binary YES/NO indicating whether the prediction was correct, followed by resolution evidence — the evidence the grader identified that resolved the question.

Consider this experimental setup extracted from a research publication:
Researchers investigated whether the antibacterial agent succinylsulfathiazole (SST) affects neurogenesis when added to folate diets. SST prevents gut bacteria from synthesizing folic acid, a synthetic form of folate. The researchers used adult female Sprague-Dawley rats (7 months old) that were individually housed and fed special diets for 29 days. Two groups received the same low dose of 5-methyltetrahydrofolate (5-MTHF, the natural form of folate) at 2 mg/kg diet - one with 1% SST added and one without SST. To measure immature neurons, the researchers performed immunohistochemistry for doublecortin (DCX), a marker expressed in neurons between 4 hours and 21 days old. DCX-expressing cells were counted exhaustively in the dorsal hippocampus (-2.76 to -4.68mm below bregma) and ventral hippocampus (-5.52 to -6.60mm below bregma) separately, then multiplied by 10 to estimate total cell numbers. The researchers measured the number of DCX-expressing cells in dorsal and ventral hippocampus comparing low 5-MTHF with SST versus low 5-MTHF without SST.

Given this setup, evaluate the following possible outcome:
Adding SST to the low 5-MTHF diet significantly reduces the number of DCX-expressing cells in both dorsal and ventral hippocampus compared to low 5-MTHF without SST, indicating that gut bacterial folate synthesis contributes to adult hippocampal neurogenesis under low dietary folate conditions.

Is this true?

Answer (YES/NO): NO